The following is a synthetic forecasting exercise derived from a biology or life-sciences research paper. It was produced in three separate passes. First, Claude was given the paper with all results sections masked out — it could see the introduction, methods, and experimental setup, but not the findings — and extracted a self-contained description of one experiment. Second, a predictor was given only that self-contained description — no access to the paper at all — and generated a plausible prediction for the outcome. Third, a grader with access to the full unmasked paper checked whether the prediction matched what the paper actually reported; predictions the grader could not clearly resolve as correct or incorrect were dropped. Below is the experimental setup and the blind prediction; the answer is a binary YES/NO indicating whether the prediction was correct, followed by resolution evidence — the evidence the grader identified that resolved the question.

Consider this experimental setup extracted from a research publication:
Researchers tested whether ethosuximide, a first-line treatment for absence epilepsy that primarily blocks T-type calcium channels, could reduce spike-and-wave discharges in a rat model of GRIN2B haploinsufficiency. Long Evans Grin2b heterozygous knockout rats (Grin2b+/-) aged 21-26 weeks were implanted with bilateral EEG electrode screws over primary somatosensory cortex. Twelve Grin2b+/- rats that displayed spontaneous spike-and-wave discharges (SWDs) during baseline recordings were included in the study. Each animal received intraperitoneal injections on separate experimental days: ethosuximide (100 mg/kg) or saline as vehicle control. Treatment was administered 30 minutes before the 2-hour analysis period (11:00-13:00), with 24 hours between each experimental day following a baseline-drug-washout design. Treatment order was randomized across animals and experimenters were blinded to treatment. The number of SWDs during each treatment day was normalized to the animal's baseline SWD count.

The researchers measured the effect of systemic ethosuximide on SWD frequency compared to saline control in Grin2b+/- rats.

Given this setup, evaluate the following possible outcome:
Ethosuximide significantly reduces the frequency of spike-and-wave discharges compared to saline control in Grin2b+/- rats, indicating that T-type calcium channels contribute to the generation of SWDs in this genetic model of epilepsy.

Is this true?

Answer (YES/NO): YES